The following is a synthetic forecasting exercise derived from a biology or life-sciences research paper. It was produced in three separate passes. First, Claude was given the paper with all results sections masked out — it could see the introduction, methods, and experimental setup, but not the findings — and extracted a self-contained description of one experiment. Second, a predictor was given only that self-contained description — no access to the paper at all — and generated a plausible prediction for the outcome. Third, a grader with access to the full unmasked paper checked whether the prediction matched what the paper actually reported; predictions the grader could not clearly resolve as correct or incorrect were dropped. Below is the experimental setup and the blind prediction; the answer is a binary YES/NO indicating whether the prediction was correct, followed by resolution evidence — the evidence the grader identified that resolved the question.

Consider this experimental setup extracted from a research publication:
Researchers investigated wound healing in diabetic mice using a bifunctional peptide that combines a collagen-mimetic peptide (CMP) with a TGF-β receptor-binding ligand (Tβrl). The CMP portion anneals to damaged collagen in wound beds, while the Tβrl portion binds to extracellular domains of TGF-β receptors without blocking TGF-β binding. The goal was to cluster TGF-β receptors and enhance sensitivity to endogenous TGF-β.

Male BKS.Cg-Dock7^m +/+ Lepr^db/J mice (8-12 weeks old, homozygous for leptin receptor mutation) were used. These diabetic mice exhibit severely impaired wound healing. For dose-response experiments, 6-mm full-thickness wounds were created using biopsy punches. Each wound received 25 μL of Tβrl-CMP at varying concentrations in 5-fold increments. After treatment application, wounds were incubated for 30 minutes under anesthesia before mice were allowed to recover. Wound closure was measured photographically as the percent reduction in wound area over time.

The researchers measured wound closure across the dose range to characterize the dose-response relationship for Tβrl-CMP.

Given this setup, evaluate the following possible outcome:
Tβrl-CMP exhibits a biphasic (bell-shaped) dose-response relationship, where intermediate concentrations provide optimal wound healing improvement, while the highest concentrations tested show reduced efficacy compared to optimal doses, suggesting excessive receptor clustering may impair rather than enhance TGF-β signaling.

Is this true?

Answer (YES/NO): NO